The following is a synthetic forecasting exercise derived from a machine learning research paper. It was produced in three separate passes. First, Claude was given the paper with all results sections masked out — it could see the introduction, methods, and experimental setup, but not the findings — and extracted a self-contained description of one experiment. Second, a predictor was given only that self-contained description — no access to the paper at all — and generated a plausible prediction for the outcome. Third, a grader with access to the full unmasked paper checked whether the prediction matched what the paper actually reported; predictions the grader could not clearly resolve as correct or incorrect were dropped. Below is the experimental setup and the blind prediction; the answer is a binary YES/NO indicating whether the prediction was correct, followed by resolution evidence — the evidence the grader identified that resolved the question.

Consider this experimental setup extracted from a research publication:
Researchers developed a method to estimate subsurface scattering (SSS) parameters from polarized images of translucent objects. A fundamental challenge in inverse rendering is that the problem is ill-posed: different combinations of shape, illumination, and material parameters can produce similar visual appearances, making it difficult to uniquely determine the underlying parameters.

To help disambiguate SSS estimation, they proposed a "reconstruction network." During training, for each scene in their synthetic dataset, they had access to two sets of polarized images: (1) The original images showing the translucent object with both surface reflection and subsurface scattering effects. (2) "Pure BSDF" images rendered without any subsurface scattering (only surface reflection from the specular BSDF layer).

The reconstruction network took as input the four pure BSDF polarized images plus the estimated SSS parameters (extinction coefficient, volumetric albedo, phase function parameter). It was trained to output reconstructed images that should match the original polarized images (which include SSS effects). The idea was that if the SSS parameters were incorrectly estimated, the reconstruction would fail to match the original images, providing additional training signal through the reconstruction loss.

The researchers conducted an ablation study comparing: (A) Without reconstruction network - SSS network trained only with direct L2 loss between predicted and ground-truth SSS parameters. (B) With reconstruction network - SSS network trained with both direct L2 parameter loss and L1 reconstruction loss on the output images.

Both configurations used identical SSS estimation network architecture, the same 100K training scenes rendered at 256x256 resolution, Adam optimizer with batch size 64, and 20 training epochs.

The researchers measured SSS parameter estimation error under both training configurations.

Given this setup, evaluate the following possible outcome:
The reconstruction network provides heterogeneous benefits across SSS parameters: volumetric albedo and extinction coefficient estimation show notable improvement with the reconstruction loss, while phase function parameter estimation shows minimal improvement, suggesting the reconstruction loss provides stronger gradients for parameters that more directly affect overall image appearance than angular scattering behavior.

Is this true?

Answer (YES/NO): NO